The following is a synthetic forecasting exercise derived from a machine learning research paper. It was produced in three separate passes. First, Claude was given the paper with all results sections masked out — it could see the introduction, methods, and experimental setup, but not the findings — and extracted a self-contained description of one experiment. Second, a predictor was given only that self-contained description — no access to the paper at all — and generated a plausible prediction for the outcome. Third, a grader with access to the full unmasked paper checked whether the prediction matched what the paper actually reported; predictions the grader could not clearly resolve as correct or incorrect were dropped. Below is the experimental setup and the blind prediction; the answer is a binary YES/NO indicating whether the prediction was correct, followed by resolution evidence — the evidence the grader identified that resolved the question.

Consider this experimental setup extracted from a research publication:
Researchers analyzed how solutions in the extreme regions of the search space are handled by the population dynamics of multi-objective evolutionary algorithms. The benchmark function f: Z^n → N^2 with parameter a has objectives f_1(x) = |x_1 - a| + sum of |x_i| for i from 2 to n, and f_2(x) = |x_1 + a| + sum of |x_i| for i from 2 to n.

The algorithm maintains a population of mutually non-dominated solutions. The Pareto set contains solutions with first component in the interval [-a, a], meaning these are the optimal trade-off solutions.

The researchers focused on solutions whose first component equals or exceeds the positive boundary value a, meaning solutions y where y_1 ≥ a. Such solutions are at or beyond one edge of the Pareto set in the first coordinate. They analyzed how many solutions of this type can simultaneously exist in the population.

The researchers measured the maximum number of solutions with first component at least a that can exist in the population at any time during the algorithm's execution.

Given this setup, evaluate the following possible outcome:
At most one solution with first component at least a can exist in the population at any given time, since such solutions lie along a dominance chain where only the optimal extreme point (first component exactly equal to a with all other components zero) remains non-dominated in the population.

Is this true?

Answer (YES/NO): YES